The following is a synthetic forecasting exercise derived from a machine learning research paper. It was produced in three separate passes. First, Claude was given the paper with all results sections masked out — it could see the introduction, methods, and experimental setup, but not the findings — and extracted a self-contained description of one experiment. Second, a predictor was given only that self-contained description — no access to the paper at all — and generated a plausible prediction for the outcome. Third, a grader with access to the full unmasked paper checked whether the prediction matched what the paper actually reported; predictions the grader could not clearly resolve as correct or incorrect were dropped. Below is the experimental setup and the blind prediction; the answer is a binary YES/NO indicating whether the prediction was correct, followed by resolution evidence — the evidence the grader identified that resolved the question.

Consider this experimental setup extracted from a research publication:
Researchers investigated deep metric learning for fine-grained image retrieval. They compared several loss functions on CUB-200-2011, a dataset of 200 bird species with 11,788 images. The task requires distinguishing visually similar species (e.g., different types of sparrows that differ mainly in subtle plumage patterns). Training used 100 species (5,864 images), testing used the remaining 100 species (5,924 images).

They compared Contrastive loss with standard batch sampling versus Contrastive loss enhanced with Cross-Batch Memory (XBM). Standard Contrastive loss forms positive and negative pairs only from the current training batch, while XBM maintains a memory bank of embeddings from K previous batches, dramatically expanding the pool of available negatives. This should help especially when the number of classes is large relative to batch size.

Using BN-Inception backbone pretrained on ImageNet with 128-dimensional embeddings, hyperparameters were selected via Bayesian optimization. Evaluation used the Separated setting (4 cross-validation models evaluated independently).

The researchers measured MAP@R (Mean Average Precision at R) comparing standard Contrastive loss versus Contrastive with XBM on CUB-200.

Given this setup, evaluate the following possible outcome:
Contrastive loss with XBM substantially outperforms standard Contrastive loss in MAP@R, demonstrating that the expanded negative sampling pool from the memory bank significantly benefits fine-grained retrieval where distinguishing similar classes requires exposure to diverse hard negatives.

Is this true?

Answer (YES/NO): NO